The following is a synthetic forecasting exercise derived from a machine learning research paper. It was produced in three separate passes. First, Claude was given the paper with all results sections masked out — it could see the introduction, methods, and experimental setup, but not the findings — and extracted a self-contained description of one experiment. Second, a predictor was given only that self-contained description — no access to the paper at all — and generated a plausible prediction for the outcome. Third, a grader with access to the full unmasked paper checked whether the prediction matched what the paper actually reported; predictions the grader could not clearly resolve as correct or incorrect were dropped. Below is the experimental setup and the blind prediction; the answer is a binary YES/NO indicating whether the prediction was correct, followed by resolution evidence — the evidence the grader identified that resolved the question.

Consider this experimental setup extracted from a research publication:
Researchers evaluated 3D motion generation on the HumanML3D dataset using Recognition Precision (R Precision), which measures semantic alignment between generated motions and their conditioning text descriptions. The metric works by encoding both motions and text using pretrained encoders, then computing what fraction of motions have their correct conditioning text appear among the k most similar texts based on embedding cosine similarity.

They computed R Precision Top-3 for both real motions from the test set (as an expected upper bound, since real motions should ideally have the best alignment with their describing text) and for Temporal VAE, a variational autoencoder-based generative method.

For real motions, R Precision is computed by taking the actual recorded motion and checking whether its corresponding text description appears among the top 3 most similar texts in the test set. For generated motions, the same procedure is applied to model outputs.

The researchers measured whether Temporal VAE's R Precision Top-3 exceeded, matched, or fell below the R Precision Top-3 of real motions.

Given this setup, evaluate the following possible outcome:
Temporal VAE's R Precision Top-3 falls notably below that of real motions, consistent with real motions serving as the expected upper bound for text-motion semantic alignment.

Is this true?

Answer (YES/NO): NO